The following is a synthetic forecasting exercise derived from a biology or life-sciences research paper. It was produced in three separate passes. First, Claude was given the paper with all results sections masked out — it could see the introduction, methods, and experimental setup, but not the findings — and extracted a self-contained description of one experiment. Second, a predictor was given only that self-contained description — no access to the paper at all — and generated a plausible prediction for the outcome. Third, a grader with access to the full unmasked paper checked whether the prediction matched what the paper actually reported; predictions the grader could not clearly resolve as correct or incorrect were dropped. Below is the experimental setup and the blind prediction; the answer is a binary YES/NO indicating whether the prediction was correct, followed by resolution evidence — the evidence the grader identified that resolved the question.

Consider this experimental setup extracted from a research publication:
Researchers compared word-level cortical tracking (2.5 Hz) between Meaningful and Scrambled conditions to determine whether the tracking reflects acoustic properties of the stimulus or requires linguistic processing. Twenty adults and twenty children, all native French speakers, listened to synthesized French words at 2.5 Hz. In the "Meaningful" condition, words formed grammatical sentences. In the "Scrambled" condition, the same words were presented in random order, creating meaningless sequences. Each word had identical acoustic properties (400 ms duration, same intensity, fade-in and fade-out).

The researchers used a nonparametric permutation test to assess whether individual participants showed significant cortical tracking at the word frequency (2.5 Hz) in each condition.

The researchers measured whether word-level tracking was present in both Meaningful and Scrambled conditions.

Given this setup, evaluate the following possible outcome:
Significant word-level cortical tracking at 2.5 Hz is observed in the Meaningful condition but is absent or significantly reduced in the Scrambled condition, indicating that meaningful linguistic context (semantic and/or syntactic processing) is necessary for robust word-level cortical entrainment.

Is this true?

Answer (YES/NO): NO